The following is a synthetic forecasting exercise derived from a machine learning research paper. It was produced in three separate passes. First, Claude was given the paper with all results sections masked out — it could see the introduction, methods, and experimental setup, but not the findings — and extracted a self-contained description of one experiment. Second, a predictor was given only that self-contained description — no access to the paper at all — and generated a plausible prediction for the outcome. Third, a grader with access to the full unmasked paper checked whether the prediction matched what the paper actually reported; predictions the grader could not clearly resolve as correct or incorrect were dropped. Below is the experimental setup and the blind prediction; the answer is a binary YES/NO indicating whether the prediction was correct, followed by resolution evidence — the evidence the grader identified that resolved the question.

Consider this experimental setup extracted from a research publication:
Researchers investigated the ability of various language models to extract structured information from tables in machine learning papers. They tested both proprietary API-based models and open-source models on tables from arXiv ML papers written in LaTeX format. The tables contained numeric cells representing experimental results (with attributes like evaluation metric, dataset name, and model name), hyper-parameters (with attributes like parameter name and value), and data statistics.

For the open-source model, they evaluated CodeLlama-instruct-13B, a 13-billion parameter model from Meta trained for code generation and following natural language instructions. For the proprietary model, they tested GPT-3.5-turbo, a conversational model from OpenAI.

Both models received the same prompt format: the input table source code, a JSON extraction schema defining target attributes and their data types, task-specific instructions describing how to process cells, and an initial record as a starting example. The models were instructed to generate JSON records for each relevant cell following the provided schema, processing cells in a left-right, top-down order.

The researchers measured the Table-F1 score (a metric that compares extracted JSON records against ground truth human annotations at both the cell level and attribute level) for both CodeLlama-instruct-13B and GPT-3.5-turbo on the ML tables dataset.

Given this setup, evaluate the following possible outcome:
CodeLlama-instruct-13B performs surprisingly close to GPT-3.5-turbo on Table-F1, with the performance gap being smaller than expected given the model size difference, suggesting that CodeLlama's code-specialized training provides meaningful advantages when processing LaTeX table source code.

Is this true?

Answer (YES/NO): YES